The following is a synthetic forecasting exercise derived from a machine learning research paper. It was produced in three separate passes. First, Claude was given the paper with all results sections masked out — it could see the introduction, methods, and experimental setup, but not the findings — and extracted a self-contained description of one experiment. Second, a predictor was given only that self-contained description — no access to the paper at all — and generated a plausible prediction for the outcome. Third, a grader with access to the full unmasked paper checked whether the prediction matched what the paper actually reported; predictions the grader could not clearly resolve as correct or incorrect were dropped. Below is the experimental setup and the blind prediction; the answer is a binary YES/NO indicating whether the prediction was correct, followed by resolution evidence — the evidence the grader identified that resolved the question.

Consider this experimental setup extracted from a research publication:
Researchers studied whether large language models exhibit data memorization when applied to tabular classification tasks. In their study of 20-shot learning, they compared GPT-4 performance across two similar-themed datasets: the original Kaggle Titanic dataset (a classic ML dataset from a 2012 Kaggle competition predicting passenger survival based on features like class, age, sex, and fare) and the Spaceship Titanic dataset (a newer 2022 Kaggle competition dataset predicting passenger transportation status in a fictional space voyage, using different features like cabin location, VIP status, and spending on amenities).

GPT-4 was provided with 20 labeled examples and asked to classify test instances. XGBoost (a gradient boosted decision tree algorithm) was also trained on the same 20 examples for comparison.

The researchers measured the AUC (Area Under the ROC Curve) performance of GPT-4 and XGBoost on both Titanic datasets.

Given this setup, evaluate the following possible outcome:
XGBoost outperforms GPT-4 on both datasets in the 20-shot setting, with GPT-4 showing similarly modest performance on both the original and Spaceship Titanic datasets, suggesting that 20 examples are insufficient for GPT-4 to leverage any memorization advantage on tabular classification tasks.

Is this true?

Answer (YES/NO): NO